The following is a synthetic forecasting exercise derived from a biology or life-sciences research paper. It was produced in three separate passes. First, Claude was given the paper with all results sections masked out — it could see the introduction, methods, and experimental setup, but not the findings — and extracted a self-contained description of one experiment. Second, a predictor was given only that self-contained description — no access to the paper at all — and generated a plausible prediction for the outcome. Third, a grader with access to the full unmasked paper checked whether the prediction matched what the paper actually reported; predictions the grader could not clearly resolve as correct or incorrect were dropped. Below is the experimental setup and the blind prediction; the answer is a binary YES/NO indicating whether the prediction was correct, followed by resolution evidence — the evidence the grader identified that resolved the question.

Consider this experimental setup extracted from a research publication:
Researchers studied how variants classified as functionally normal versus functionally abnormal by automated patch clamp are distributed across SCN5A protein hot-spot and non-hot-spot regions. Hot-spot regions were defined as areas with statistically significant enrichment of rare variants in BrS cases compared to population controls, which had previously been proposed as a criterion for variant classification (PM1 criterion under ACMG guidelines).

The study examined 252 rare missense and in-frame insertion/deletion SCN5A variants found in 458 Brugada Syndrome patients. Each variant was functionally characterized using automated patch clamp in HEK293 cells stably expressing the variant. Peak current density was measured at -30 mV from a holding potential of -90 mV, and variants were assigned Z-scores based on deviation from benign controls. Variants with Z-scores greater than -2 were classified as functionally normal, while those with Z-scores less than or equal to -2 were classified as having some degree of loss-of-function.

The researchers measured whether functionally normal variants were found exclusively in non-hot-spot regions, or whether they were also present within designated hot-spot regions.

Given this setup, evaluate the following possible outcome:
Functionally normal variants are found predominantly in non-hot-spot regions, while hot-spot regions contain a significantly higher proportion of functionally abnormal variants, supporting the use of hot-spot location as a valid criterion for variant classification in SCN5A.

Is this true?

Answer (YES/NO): NO